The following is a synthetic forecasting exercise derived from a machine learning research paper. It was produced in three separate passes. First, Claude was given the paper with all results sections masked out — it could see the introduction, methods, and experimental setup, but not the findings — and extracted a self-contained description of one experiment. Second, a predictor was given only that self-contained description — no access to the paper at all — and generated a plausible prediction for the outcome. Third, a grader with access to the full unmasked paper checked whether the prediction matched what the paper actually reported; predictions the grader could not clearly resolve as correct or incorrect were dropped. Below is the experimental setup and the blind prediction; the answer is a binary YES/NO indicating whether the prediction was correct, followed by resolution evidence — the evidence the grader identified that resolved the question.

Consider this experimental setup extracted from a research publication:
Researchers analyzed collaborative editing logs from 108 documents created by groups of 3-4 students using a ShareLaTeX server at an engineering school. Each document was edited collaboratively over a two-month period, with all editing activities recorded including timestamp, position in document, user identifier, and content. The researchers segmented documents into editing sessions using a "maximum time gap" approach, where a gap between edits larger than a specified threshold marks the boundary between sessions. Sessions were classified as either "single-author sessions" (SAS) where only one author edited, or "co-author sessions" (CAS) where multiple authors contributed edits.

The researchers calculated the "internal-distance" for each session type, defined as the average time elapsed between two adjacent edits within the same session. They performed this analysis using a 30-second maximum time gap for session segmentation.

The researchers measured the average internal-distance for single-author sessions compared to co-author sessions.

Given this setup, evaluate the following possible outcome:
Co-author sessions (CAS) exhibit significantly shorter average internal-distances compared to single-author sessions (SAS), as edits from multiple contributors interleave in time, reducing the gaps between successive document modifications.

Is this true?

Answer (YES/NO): YES